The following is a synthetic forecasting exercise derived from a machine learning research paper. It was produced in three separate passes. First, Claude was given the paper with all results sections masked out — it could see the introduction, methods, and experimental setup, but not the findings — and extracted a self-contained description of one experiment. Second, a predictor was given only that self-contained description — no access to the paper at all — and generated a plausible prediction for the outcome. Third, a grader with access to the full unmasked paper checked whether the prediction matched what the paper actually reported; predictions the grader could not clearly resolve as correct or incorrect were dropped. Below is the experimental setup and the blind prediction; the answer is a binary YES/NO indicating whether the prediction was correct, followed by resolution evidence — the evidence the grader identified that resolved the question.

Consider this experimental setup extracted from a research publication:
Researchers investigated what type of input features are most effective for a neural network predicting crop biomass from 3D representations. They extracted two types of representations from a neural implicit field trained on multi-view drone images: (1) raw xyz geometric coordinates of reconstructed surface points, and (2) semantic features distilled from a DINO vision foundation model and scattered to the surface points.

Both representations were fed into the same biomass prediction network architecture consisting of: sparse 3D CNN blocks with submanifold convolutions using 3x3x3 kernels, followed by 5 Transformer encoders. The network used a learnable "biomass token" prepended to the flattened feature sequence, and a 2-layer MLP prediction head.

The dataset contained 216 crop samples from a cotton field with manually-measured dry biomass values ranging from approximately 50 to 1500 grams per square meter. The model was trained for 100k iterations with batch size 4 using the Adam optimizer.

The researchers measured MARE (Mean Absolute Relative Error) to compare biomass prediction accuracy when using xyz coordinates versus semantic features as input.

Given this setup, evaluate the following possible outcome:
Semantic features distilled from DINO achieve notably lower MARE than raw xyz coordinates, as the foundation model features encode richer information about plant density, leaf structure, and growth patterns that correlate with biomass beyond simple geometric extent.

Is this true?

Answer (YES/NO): YES